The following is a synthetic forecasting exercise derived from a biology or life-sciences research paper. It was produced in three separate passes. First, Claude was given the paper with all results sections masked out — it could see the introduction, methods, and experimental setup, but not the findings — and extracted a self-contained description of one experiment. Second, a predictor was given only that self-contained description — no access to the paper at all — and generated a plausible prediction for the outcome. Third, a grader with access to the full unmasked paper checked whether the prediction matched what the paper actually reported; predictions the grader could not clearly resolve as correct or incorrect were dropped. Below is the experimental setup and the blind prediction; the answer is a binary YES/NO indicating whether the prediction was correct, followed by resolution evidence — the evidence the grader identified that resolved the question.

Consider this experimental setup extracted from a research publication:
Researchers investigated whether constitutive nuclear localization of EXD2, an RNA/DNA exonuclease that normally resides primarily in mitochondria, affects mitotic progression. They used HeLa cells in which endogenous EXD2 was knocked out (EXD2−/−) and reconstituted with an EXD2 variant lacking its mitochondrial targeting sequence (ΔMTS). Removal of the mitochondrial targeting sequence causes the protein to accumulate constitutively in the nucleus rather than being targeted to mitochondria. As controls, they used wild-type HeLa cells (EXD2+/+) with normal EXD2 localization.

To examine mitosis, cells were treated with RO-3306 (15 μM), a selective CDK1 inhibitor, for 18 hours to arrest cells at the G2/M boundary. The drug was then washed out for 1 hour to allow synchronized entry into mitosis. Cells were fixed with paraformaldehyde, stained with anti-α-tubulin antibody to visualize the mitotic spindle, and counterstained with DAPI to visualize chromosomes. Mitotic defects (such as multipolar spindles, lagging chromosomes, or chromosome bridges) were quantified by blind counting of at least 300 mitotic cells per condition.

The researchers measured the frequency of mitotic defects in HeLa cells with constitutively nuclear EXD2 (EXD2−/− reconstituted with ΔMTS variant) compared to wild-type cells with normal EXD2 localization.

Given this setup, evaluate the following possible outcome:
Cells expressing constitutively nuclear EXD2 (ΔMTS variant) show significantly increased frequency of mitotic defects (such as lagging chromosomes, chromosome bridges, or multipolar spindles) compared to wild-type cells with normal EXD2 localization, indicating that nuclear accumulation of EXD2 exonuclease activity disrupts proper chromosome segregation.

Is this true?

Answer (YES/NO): YES